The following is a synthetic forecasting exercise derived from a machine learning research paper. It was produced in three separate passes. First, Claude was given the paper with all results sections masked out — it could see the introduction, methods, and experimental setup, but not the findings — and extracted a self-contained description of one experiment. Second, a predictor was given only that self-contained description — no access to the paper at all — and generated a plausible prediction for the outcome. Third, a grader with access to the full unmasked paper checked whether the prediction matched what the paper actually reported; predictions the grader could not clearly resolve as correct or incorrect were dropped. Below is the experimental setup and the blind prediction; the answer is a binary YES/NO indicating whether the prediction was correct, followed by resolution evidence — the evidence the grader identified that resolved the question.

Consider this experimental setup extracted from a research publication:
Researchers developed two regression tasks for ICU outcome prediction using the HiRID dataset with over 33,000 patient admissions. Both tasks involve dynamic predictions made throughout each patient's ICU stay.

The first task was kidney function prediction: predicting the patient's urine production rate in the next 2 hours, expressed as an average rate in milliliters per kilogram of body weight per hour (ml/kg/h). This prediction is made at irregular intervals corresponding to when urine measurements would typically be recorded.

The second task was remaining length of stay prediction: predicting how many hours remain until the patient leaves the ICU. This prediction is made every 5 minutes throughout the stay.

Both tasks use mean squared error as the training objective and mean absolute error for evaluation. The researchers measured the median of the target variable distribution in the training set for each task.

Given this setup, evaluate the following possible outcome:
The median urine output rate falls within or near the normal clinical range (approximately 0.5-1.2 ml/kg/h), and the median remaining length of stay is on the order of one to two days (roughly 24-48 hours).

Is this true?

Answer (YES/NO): YES